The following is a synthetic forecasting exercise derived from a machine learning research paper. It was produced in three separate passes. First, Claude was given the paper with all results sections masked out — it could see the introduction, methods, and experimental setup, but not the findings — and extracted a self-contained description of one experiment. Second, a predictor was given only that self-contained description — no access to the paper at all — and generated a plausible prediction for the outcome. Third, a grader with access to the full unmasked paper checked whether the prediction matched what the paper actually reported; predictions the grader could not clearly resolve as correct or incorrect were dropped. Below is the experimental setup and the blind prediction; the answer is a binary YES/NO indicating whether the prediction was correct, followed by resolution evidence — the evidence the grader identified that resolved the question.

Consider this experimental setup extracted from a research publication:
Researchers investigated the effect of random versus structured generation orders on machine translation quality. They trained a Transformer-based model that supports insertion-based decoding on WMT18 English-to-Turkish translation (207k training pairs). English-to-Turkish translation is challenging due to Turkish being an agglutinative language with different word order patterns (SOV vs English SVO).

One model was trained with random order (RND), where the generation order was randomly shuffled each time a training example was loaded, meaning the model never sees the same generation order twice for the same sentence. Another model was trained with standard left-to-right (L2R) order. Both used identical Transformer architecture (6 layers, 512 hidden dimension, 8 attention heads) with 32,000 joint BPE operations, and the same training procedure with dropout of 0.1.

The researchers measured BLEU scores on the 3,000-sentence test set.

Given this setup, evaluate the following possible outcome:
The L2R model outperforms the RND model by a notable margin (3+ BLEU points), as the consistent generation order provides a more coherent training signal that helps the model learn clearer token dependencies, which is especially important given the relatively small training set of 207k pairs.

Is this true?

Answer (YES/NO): YES